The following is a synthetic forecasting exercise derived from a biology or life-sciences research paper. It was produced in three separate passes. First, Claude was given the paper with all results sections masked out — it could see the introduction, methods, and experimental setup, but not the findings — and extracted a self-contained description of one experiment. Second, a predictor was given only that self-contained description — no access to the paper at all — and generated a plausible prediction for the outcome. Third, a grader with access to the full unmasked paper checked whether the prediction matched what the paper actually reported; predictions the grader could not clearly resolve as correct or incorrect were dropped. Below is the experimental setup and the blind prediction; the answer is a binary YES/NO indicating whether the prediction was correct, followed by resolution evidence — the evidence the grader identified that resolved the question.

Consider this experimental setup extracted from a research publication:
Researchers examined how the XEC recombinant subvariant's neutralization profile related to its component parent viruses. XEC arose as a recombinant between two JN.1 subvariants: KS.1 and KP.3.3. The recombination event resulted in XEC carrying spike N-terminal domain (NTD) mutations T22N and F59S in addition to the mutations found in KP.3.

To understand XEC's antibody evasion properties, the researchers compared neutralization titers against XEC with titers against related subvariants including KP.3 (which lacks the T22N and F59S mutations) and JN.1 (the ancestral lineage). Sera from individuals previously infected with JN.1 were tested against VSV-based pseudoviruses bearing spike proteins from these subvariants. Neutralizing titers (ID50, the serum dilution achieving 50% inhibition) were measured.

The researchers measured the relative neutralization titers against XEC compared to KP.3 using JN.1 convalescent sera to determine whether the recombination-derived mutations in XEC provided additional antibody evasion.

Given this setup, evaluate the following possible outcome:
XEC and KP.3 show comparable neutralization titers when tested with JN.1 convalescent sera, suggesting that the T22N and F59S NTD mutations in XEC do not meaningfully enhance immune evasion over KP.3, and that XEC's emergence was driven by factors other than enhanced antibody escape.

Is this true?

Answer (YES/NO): NO